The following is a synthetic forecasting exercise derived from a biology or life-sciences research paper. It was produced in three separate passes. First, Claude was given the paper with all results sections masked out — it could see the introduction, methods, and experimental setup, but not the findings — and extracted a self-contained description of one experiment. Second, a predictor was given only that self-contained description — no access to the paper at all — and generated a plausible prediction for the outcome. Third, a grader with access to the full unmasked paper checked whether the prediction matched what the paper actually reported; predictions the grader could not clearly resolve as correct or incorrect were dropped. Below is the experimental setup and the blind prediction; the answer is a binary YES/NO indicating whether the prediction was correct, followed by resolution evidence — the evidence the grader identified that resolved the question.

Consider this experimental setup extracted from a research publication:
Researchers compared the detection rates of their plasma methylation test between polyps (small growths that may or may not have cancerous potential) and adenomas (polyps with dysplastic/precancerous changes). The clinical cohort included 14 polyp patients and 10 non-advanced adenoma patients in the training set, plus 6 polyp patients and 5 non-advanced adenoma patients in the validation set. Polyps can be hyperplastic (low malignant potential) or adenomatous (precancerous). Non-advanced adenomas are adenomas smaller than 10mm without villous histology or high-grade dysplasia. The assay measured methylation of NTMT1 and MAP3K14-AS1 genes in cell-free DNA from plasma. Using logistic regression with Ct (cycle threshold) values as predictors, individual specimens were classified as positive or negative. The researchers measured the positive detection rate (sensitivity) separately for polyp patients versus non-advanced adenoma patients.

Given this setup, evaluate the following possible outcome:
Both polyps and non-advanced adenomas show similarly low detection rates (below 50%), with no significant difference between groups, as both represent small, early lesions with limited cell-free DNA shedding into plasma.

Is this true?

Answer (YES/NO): NO